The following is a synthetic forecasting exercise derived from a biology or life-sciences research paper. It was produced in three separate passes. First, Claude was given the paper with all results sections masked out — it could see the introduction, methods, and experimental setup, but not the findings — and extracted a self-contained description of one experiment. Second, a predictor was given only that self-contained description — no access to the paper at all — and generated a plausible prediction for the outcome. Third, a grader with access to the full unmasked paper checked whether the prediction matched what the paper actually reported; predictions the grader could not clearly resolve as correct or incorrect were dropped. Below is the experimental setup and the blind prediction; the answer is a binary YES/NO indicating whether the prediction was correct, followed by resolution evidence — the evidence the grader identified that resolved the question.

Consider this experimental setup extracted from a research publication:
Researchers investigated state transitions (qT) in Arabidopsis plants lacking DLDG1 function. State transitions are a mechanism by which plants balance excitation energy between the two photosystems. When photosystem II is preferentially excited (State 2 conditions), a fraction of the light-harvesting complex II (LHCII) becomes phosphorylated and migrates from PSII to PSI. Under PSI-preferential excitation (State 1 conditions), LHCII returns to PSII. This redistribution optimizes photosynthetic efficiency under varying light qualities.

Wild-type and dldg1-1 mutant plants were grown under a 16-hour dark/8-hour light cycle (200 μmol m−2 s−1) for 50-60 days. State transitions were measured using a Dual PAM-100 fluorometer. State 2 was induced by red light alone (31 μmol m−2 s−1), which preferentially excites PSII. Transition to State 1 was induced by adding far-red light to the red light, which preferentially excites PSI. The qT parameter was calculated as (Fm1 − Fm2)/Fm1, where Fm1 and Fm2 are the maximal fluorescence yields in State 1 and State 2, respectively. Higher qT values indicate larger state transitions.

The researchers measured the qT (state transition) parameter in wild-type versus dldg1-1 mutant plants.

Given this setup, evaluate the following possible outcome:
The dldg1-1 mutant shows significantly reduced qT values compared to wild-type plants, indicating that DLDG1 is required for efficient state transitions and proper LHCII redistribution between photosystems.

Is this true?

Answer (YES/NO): NO